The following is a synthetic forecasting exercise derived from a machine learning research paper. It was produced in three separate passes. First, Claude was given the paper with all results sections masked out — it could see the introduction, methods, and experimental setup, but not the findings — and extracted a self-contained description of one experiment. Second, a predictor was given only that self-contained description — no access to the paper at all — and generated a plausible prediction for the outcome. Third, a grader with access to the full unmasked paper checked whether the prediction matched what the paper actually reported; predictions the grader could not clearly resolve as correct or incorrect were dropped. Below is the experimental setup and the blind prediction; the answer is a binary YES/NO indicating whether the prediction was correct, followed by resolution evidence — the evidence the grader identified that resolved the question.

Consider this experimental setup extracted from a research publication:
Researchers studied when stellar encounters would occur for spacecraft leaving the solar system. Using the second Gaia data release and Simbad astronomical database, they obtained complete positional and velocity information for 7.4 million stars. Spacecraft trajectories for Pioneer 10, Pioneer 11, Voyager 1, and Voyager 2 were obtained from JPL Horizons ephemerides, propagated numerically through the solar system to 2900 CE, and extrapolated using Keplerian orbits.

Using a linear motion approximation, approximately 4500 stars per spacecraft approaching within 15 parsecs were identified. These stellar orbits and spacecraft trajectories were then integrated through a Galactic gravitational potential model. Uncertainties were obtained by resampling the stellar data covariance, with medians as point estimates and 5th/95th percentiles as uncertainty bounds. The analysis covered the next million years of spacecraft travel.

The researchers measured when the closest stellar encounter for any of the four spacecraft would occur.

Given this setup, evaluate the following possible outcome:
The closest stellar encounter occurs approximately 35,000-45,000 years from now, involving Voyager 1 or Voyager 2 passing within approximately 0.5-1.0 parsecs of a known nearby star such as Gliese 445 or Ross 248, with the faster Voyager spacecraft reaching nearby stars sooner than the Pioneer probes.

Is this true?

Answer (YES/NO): NO